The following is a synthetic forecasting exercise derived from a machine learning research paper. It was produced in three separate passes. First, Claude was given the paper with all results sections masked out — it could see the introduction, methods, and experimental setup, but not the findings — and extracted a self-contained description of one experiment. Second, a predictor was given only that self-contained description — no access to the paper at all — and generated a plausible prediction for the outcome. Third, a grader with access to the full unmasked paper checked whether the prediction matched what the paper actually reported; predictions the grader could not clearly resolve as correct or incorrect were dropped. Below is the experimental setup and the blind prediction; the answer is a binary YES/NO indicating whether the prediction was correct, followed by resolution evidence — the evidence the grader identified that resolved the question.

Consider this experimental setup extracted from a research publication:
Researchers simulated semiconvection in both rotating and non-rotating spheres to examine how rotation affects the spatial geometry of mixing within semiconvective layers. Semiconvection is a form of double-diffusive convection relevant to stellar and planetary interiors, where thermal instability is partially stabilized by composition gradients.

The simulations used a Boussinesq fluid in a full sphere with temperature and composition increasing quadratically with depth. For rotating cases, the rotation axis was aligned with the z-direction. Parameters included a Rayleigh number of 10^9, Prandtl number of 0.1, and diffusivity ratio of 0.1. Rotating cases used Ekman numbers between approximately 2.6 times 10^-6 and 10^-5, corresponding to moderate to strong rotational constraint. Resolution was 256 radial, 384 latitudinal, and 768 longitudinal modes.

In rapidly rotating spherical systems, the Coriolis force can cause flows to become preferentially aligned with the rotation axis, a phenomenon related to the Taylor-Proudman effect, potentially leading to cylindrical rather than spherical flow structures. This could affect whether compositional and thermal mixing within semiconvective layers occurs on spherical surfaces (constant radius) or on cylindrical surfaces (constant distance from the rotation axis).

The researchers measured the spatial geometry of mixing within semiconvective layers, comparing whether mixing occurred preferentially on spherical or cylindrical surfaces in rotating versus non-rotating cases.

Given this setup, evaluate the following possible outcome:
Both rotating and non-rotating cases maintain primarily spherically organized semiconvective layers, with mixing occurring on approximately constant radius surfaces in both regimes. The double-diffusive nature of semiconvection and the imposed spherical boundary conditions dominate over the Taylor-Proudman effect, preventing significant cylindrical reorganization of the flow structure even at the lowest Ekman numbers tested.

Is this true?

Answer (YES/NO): NO